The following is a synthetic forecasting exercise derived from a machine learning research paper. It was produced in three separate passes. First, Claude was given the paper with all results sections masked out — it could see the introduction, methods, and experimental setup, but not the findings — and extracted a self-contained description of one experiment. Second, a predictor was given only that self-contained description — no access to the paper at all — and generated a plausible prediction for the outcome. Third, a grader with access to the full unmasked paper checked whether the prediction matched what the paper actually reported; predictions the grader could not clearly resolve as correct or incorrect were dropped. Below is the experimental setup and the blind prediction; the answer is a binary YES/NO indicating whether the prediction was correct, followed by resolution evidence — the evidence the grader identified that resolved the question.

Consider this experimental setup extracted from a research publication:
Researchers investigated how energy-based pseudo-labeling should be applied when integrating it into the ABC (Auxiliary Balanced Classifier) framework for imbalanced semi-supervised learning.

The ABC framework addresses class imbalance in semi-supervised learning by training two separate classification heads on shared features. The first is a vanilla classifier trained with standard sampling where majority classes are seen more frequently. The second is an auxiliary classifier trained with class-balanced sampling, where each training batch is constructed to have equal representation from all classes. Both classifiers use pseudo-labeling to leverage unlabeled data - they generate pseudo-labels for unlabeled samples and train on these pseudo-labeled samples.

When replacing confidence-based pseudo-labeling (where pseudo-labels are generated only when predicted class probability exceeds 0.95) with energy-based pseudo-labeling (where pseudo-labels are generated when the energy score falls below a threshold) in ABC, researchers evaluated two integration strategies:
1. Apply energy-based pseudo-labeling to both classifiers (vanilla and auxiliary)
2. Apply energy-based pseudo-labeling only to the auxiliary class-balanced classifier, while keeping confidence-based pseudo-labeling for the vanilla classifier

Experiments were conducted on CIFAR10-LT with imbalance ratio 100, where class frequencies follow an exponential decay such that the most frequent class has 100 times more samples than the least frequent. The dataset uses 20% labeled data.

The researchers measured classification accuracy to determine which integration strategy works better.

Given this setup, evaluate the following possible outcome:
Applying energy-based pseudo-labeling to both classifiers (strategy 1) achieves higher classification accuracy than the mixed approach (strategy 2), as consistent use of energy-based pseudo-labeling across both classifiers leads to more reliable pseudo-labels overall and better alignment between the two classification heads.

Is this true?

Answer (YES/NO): NO